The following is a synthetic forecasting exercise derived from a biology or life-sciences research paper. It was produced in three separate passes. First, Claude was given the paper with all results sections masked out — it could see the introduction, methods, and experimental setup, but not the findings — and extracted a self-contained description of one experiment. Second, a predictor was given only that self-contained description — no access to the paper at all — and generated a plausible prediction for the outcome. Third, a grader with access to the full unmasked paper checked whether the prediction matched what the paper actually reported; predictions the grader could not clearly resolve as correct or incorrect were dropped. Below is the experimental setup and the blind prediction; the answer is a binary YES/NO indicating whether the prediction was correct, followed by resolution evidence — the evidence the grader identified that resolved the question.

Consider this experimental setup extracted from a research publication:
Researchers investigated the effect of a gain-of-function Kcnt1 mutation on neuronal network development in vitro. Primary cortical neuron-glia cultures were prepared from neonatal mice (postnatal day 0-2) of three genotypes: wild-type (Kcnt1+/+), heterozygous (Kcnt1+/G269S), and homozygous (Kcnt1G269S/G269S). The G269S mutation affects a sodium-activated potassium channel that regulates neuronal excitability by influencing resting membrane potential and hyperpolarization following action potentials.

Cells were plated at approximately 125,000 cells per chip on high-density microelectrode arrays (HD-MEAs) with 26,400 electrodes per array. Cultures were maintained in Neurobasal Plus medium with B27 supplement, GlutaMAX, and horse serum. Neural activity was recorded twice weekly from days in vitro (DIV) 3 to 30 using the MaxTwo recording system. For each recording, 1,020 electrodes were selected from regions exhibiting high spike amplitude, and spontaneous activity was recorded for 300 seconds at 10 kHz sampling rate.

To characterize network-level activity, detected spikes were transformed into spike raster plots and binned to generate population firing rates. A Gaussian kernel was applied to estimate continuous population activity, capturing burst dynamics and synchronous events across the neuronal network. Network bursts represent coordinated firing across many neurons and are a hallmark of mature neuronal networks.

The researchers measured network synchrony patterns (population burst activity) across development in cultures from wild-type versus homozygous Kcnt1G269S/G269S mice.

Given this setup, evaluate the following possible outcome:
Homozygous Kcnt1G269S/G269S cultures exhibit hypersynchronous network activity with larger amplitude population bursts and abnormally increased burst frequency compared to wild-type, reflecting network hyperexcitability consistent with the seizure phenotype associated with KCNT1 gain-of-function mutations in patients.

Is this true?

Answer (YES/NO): NO